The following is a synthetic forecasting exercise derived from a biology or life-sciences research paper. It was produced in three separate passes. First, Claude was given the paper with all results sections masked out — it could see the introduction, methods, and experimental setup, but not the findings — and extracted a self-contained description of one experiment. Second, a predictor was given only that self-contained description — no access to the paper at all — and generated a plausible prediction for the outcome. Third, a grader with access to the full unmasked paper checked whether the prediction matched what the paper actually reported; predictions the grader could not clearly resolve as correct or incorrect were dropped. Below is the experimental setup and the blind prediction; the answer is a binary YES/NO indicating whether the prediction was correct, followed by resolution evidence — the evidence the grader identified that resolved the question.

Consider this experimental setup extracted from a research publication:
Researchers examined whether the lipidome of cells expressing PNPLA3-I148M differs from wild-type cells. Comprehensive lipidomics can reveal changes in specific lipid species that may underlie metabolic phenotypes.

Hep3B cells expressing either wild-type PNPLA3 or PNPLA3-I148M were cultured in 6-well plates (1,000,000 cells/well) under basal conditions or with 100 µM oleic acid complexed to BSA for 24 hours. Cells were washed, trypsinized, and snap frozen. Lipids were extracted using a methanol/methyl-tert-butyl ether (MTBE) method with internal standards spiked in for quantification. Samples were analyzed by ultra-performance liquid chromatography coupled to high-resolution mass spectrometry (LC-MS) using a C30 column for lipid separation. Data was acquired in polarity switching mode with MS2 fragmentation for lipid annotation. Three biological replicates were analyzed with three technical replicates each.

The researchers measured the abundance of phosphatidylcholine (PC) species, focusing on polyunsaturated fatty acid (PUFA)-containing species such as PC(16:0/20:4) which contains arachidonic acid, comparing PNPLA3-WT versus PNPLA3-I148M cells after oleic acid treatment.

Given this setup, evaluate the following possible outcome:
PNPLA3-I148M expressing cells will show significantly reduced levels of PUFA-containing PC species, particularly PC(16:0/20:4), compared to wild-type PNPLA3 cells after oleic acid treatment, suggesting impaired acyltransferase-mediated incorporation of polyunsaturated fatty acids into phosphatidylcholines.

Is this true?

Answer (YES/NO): YES